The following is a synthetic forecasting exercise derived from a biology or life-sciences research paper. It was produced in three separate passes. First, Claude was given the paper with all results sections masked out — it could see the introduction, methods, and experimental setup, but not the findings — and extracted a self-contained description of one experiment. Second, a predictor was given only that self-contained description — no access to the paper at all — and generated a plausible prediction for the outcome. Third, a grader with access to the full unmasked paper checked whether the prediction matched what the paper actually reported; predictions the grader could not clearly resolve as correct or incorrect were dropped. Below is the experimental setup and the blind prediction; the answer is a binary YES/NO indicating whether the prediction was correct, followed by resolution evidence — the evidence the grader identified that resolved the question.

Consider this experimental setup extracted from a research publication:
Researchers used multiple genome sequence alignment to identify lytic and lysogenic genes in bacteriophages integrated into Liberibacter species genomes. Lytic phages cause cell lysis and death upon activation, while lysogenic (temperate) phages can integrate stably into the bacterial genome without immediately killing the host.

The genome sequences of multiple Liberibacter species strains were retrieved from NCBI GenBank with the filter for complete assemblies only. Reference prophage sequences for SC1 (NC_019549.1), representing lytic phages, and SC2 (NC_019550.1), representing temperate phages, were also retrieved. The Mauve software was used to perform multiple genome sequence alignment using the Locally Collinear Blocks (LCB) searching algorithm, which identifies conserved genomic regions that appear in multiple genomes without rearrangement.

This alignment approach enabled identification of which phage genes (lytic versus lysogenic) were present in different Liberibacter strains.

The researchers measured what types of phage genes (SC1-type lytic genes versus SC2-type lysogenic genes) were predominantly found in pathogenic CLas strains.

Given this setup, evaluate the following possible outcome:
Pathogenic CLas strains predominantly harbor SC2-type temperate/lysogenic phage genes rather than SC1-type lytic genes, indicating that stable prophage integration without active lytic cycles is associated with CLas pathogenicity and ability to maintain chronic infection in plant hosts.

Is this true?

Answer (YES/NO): NO